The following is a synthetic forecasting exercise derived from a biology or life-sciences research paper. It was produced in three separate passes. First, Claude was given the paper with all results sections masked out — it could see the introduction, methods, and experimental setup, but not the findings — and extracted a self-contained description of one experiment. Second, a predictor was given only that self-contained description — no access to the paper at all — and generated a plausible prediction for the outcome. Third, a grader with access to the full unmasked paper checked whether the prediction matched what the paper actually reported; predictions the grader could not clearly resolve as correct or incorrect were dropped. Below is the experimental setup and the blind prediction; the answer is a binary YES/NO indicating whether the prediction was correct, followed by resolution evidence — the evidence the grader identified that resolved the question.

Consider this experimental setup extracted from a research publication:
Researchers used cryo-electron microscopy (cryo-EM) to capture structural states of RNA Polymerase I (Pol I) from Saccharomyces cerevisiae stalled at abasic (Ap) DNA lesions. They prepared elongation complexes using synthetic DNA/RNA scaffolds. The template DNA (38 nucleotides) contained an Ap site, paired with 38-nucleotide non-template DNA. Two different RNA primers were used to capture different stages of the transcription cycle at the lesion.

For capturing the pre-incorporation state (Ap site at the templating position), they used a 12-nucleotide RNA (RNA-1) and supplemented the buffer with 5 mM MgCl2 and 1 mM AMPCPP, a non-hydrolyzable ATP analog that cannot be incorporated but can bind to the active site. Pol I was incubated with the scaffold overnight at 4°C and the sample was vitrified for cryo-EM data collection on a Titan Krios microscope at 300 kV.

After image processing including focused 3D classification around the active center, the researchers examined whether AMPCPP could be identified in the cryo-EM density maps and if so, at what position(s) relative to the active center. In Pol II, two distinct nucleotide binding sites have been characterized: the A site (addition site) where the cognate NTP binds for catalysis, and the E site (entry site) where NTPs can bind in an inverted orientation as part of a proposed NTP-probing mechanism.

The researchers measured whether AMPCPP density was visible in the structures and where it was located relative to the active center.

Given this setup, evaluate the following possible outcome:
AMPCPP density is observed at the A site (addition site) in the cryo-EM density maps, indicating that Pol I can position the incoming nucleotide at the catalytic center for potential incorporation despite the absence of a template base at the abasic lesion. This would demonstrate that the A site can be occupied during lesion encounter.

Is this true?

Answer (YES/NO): YES